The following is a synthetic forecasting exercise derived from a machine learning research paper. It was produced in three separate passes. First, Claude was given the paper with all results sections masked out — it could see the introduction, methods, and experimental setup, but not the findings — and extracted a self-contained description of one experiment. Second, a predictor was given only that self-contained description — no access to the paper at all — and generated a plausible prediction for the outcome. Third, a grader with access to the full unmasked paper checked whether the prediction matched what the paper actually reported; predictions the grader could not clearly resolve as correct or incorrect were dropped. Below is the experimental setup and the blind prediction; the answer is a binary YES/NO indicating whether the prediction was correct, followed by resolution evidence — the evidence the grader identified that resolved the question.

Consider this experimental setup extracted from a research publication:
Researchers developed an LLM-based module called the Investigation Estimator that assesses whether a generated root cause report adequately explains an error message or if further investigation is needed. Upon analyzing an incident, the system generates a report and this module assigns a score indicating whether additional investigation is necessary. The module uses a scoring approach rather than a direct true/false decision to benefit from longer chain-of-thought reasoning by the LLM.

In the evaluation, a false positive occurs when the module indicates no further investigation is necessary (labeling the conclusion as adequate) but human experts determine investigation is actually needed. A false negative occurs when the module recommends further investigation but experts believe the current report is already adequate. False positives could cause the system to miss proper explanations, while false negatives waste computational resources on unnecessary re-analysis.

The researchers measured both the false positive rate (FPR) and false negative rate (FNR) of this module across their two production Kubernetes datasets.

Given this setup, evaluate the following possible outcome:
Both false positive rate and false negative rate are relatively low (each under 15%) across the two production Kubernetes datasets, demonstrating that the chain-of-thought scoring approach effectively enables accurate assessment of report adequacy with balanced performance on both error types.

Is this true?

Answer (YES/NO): YES